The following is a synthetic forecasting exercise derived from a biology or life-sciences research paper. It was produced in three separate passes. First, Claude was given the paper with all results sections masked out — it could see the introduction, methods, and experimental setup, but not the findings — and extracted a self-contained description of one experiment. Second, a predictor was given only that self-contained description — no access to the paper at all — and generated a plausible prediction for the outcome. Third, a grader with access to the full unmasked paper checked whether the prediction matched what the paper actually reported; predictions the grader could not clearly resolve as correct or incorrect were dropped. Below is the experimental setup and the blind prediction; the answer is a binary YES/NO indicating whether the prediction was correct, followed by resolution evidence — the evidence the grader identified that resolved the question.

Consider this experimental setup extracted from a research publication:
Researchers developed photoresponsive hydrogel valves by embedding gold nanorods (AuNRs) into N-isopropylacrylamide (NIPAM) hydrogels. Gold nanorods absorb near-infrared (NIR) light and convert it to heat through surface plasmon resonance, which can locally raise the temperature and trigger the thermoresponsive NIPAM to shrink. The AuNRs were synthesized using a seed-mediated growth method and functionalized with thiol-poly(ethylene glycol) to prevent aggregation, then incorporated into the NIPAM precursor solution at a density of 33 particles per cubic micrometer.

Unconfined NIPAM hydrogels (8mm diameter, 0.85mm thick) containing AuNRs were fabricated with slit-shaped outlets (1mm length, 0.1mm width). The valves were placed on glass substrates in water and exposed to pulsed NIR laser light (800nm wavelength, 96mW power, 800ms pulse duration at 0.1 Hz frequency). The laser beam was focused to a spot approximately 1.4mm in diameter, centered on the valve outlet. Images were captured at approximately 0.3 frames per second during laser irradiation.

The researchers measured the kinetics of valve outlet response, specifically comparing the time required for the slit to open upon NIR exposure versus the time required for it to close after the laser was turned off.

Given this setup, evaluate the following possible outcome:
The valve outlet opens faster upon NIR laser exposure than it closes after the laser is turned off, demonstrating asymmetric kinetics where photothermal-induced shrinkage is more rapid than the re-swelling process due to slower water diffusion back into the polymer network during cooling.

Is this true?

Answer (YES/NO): YES